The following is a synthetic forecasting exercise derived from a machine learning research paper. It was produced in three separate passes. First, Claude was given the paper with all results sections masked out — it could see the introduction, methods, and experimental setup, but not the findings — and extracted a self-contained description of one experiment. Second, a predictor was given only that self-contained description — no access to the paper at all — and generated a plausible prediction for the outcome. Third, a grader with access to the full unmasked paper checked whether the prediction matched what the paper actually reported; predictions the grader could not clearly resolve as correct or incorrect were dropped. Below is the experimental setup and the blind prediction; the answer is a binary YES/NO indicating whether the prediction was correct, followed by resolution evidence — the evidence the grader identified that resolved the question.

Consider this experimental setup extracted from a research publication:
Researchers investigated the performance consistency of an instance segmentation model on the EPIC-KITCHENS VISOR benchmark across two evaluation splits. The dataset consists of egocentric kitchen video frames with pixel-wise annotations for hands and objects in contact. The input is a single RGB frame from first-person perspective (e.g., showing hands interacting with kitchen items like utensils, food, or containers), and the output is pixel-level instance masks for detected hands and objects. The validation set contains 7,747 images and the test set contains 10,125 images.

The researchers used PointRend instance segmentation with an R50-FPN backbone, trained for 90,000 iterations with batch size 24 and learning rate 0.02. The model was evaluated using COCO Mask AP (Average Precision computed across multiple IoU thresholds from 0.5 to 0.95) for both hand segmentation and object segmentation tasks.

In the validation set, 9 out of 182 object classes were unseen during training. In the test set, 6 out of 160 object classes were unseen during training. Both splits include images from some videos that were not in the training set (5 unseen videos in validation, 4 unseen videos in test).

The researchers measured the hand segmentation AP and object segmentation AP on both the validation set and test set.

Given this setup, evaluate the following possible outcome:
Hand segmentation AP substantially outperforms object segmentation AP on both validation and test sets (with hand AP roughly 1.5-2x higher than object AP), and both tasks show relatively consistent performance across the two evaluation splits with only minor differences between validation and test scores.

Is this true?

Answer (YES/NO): NO